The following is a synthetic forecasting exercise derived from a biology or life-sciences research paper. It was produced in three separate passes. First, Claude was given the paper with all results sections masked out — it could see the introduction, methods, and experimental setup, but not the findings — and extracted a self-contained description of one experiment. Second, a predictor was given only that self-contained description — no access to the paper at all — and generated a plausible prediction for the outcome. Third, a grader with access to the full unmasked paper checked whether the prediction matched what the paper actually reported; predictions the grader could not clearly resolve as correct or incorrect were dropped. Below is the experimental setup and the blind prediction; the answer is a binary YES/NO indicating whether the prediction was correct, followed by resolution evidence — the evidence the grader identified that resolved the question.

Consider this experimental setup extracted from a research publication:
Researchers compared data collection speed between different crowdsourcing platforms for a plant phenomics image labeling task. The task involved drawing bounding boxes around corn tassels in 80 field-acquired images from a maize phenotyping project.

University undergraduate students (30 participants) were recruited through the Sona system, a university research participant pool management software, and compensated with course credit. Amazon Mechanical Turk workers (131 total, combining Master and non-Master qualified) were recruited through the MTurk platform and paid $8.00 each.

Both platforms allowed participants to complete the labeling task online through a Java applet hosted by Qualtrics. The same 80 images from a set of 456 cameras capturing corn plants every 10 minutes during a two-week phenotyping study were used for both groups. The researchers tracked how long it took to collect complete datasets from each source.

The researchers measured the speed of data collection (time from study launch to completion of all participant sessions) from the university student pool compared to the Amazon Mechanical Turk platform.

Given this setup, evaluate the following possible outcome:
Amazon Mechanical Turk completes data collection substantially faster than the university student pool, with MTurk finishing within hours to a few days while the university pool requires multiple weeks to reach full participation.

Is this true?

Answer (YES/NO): YES